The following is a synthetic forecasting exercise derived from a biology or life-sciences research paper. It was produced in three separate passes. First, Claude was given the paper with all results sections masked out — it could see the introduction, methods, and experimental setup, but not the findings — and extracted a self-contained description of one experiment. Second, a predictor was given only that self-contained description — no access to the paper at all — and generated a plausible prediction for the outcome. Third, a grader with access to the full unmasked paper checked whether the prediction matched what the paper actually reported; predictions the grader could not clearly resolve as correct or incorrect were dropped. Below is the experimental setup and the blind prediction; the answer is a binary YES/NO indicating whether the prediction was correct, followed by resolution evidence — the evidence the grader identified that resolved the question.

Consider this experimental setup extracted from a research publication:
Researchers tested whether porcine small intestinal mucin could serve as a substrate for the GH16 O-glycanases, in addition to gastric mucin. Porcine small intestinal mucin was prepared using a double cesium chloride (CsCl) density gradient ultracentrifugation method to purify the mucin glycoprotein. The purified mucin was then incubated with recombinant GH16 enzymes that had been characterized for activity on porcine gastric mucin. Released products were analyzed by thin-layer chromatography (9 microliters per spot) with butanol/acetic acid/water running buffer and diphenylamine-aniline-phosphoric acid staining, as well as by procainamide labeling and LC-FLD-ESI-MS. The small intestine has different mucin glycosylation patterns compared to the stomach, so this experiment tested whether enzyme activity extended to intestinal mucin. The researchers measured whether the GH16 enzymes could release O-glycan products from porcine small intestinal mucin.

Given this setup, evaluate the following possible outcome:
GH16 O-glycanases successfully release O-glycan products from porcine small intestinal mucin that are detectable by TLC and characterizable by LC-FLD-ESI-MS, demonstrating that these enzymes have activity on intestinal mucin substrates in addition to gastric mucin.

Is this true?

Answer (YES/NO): YES